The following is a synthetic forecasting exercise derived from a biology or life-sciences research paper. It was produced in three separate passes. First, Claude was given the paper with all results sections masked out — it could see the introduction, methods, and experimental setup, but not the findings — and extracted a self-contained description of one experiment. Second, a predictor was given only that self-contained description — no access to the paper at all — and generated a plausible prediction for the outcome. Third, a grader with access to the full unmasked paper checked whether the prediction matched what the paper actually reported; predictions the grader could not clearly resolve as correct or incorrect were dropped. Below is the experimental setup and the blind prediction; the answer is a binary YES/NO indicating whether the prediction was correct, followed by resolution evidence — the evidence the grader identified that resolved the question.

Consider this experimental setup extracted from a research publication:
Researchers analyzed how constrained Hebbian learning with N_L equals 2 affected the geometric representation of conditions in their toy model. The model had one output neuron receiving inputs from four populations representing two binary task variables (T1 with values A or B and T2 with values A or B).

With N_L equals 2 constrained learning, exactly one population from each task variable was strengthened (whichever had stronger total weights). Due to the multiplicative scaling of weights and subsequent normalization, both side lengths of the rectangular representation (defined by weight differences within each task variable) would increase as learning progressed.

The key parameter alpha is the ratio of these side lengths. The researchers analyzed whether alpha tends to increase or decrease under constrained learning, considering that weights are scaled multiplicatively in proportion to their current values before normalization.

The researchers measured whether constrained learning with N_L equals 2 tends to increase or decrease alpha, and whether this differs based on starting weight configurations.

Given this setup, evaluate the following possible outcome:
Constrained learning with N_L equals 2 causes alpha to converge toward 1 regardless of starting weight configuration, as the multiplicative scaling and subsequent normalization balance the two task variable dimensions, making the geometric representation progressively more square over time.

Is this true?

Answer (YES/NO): NO